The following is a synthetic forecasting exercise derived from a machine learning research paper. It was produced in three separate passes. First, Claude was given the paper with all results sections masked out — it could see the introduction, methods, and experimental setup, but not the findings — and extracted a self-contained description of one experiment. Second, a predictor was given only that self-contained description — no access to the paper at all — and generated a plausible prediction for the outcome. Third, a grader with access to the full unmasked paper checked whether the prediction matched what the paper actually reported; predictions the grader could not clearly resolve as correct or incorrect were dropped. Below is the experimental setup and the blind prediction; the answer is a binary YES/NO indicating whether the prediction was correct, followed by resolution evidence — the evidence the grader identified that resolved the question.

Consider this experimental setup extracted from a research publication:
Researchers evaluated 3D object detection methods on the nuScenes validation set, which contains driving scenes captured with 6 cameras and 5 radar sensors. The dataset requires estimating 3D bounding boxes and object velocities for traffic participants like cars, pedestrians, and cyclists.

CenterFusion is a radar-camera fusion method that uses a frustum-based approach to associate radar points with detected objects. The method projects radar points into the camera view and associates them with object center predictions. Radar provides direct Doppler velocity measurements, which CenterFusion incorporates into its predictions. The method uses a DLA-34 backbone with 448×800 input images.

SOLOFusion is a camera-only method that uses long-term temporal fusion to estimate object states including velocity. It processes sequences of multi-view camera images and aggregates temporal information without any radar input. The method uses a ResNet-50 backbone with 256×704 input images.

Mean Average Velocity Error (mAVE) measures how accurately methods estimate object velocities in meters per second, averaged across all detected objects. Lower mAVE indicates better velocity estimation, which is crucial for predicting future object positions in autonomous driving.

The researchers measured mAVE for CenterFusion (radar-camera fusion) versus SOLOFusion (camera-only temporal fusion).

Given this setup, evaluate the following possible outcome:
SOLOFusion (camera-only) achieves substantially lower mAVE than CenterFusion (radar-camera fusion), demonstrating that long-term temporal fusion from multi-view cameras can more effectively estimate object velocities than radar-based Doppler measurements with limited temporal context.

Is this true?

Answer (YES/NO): YES